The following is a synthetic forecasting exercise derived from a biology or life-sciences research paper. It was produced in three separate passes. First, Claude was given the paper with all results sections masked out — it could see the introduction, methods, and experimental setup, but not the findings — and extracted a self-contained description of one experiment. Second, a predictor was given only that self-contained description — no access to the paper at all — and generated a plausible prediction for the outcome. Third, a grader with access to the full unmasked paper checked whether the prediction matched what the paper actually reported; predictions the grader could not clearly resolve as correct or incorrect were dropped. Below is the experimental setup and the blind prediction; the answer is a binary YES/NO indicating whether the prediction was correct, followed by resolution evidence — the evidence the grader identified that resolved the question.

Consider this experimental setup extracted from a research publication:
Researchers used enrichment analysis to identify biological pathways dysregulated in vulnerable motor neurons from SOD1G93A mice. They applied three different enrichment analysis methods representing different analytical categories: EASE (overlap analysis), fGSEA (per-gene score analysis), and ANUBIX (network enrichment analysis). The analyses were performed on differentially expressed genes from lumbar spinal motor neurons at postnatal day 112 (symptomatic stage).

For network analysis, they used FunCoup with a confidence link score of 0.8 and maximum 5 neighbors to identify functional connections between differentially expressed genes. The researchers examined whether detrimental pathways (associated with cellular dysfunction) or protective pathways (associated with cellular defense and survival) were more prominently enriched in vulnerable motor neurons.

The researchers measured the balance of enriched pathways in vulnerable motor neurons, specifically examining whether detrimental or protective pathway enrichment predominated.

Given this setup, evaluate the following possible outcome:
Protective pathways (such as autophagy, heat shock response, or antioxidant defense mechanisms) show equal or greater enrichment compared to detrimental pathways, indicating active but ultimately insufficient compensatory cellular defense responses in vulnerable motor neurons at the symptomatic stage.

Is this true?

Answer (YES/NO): NO